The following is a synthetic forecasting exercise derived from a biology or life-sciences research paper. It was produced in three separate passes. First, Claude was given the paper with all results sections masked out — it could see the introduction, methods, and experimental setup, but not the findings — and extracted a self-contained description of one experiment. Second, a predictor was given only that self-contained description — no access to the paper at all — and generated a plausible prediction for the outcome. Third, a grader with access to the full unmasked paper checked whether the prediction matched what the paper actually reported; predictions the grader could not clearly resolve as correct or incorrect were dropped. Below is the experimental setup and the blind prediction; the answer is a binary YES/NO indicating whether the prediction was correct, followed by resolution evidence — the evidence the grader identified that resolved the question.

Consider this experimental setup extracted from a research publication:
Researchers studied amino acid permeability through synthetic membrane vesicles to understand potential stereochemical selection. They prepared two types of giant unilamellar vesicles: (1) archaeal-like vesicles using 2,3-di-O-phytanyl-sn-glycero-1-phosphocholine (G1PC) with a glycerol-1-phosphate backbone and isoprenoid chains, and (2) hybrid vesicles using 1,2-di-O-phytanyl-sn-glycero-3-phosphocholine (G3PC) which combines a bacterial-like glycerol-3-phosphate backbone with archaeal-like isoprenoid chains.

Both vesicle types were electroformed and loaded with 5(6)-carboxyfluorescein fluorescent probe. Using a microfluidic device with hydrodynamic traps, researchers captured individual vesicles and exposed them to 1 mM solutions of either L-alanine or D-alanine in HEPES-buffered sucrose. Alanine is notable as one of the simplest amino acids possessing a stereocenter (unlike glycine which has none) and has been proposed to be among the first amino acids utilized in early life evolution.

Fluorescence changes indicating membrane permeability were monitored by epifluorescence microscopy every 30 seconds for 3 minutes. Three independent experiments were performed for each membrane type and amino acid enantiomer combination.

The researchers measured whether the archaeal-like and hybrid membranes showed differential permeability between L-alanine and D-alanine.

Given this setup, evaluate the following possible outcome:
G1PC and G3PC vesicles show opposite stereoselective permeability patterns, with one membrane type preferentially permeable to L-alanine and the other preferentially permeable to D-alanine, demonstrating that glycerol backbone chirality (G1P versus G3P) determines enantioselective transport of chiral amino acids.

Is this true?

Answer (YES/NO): NO